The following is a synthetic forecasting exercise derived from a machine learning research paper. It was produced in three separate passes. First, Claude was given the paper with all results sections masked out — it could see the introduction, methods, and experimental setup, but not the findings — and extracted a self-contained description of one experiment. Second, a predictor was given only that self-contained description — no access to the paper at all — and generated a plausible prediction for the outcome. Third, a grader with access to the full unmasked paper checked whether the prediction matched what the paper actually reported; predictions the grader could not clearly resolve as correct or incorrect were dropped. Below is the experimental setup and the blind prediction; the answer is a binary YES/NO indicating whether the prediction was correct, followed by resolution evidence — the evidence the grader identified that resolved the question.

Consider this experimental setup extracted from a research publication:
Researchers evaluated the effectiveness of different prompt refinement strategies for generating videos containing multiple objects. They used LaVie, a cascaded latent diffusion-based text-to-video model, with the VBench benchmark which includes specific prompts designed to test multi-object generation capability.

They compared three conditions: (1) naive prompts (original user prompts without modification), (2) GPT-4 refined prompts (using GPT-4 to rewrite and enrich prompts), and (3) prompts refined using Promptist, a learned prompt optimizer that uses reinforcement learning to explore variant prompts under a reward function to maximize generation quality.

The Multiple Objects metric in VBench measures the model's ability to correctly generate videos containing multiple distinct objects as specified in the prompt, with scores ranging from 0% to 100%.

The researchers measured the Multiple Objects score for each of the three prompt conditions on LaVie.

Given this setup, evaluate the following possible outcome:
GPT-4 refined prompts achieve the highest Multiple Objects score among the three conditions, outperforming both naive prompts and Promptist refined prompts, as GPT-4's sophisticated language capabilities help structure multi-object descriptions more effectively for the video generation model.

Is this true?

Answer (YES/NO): NO